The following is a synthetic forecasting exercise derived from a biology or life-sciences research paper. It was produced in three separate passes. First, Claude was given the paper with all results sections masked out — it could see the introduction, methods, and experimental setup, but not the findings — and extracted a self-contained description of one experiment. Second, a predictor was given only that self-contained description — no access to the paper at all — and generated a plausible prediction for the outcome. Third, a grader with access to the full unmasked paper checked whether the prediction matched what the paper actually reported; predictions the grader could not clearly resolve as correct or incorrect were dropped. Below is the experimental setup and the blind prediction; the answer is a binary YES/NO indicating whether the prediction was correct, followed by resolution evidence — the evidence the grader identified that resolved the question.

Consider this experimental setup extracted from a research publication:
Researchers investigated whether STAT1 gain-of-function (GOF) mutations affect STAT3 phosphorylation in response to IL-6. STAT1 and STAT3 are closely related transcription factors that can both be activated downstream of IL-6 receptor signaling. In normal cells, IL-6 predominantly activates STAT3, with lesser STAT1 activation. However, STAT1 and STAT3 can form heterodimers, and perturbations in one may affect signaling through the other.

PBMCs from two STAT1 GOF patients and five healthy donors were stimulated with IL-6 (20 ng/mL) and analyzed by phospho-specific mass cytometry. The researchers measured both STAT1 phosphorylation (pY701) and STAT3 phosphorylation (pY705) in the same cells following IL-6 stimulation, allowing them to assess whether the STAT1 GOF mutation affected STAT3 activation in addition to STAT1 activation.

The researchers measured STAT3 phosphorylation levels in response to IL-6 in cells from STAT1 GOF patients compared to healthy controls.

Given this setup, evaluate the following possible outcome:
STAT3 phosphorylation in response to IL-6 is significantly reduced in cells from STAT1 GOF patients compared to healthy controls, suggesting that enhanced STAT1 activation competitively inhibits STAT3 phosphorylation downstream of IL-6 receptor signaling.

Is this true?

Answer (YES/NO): NO